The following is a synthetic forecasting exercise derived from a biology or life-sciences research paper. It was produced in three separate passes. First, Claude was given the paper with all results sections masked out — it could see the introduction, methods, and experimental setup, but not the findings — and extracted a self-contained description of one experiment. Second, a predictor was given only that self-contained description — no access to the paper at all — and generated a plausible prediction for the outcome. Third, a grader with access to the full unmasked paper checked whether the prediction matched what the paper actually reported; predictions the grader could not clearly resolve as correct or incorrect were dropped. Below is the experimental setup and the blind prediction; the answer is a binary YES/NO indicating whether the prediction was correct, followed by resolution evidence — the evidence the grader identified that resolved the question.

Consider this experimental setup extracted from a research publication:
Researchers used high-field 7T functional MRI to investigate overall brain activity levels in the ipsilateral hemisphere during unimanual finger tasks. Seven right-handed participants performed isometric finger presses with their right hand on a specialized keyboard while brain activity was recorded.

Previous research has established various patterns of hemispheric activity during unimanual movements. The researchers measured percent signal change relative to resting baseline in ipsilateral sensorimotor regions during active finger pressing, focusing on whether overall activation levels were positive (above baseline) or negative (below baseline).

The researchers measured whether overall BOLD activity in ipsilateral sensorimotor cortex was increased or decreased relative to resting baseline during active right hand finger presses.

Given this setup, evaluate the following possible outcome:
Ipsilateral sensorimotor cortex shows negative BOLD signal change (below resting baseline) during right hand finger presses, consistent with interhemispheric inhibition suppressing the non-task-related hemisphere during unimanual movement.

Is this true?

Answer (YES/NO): NO